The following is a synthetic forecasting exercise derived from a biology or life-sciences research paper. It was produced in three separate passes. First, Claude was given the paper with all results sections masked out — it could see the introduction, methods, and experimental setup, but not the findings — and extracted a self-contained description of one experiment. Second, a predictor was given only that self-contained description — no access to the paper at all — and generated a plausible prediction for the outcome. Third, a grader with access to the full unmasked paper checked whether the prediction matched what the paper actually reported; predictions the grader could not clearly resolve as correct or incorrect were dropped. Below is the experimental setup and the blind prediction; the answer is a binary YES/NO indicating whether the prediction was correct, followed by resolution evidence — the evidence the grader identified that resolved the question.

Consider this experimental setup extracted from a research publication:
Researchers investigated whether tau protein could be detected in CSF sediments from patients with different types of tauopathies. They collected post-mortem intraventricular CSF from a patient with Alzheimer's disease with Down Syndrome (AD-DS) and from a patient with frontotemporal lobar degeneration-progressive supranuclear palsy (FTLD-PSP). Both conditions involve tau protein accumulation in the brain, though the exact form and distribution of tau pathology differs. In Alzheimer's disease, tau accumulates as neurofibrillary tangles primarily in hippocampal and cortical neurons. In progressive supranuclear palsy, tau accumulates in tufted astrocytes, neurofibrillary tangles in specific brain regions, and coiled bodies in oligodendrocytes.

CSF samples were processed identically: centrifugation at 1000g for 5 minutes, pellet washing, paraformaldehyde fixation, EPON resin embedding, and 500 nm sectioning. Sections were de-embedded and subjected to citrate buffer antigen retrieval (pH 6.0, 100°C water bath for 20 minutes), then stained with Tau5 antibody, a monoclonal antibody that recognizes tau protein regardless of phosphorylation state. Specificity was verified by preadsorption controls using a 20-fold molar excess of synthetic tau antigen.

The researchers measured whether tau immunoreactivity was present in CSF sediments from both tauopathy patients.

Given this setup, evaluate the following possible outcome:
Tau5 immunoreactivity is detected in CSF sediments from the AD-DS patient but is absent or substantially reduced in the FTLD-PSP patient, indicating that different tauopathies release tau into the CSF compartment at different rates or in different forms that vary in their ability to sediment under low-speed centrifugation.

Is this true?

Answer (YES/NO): NO